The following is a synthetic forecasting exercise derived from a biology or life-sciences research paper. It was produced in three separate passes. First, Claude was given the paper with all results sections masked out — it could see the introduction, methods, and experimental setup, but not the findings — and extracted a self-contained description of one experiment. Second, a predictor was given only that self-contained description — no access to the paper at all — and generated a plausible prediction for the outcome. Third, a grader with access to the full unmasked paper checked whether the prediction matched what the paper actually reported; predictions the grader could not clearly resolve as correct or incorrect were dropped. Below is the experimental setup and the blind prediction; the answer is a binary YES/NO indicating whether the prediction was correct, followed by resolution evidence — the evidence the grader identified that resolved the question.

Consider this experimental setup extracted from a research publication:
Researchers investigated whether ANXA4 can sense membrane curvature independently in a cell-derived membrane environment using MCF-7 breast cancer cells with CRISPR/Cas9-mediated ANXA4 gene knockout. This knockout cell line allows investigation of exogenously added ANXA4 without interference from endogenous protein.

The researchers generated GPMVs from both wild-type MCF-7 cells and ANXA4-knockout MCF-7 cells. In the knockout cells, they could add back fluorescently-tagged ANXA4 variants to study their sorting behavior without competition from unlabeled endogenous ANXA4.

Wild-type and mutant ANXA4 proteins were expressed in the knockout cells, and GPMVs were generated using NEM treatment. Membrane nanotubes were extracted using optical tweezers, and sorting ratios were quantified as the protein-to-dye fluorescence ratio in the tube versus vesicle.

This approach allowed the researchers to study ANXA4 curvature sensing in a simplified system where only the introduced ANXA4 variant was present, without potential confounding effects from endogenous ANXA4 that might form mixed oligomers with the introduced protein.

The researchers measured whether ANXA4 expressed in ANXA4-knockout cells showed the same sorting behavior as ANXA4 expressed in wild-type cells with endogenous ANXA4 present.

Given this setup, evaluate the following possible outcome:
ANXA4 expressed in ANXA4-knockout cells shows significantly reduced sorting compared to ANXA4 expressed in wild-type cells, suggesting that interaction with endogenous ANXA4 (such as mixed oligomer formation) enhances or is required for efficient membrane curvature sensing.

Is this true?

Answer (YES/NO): NO